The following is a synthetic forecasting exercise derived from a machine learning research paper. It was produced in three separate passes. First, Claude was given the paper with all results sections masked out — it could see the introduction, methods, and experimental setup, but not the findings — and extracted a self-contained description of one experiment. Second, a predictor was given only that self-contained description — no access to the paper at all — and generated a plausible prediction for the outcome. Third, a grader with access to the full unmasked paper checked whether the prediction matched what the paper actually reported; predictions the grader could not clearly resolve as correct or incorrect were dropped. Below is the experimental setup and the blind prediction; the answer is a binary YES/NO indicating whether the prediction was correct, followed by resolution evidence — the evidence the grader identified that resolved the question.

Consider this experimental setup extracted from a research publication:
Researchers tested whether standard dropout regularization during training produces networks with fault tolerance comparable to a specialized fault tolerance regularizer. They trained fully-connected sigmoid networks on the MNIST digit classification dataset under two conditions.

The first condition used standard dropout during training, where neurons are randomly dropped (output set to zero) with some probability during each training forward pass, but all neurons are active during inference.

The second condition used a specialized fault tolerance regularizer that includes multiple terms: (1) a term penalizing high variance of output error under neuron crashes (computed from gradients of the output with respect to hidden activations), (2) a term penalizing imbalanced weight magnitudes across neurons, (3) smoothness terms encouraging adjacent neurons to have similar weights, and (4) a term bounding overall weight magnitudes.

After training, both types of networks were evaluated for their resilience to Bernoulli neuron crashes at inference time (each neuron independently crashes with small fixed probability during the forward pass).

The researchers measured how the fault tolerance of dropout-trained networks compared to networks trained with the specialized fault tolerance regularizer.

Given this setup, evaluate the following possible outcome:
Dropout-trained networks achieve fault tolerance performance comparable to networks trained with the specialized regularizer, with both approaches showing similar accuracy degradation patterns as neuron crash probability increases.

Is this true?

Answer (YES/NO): YES